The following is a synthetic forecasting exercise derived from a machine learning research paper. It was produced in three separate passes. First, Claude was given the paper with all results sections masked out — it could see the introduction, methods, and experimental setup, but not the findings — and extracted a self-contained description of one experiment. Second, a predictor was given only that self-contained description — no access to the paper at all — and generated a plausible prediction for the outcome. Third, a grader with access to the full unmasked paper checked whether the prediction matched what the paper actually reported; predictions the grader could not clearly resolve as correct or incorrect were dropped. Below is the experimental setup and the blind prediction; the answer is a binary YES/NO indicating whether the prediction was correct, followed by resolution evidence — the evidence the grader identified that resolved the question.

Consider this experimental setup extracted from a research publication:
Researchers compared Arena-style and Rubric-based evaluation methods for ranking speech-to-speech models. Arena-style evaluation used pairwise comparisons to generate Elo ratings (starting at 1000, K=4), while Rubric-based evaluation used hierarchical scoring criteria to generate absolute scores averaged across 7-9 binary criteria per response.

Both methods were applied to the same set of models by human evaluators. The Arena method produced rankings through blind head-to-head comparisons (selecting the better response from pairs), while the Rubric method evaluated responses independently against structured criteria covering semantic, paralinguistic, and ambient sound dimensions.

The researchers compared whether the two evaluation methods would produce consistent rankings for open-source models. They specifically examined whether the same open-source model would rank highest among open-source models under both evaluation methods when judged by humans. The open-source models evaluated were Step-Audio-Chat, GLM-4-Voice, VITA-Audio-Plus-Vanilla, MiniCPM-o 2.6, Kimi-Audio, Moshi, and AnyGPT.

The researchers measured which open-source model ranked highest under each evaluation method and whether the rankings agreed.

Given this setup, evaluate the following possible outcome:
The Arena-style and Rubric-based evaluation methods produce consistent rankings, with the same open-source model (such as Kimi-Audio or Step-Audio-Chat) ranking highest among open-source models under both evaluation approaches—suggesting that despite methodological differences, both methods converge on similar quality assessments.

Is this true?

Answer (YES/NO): YES